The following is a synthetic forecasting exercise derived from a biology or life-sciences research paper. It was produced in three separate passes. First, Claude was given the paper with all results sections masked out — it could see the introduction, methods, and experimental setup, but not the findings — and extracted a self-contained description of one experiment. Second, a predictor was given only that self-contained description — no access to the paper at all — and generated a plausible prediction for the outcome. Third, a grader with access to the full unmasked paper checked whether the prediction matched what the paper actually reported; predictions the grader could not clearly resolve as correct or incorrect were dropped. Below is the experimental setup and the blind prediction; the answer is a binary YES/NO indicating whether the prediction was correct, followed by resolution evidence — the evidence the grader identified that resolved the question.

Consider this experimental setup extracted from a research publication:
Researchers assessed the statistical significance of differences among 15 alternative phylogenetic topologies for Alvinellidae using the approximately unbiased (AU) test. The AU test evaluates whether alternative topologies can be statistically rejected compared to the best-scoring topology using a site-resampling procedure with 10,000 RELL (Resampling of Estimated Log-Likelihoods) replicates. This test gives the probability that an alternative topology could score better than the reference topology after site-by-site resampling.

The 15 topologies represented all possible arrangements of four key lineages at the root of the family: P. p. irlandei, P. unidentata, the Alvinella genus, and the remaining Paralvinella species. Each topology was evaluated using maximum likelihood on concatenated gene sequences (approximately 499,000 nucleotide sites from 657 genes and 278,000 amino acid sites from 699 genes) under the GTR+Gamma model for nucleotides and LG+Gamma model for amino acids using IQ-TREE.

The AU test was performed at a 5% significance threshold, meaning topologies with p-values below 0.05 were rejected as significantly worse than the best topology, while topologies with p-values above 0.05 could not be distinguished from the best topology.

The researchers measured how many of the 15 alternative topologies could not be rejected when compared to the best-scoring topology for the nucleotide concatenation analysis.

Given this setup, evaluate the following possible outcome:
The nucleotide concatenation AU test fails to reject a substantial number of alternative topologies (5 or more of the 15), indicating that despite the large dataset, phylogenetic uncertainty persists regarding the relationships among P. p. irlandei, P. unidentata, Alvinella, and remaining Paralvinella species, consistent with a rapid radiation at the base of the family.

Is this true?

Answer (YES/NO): NO